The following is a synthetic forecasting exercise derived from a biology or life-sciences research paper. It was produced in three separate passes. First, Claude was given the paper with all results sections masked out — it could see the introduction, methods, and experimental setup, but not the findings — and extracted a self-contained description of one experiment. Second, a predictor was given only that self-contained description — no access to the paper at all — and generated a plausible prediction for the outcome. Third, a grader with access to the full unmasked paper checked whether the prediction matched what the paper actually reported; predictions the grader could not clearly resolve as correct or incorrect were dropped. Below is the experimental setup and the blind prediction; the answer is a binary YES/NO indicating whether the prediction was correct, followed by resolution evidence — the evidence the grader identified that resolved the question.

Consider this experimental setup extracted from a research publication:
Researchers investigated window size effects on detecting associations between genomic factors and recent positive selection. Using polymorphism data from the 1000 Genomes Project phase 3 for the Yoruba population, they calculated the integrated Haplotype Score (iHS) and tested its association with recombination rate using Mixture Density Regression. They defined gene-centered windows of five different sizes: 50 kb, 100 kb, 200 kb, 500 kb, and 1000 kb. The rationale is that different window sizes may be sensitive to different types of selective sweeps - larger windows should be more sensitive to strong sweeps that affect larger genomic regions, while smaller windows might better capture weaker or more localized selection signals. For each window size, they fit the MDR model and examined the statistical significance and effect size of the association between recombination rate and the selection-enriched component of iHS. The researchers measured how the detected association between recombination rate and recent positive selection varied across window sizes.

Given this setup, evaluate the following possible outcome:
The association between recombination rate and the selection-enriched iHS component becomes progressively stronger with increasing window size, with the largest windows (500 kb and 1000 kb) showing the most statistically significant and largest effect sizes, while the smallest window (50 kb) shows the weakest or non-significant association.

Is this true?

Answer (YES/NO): NO